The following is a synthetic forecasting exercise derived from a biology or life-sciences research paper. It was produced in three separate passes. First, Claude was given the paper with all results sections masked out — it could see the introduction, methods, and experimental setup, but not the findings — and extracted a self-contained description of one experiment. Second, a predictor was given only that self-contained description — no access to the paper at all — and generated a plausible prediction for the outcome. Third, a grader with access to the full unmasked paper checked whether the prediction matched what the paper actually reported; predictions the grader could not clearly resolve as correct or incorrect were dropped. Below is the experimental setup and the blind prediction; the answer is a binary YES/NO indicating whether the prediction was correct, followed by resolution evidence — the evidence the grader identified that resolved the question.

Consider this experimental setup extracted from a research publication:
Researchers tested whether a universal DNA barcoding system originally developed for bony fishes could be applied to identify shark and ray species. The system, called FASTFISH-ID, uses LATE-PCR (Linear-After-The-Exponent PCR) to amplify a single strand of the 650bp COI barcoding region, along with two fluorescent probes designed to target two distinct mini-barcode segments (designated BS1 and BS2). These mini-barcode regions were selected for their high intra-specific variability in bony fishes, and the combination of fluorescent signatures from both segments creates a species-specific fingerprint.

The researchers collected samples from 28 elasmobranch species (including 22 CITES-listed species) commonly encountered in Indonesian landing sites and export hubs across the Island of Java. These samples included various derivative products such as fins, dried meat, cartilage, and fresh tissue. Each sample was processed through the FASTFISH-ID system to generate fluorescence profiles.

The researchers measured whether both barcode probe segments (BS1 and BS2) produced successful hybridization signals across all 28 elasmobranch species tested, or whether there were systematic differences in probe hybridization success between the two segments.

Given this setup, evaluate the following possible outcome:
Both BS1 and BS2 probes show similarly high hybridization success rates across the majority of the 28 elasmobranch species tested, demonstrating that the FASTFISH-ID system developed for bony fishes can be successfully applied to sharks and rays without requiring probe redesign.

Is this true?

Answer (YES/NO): NO